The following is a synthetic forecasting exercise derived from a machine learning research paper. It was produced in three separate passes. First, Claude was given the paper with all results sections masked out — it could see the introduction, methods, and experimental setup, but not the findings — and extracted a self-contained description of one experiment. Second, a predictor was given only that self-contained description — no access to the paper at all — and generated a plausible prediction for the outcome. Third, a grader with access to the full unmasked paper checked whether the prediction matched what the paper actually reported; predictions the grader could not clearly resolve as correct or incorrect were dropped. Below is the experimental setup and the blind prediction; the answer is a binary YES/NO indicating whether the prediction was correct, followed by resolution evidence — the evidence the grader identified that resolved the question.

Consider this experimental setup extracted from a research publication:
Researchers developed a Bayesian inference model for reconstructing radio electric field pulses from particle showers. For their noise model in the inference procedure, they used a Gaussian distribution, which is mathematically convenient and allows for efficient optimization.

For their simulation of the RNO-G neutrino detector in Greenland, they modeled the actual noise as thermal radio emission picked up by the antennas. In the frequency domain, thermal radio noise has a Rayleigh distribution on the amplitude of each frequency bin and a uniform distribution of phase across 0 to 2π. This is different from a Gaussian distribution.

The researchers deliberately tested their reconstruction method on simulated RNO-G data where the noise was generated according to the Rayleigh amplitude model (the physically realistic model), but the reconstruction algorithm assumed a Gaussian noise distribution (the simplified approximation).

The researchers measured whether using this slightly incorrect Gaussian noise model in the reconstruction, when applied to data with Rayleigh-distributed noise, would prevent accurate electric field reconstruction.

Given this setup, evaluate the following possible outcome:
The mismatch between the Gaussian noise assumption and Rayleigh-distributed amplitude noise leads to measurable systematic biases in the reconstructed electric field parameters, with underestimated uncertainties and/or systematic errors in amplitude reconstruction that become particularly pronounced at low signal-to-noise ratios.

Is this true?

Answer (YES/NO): NO